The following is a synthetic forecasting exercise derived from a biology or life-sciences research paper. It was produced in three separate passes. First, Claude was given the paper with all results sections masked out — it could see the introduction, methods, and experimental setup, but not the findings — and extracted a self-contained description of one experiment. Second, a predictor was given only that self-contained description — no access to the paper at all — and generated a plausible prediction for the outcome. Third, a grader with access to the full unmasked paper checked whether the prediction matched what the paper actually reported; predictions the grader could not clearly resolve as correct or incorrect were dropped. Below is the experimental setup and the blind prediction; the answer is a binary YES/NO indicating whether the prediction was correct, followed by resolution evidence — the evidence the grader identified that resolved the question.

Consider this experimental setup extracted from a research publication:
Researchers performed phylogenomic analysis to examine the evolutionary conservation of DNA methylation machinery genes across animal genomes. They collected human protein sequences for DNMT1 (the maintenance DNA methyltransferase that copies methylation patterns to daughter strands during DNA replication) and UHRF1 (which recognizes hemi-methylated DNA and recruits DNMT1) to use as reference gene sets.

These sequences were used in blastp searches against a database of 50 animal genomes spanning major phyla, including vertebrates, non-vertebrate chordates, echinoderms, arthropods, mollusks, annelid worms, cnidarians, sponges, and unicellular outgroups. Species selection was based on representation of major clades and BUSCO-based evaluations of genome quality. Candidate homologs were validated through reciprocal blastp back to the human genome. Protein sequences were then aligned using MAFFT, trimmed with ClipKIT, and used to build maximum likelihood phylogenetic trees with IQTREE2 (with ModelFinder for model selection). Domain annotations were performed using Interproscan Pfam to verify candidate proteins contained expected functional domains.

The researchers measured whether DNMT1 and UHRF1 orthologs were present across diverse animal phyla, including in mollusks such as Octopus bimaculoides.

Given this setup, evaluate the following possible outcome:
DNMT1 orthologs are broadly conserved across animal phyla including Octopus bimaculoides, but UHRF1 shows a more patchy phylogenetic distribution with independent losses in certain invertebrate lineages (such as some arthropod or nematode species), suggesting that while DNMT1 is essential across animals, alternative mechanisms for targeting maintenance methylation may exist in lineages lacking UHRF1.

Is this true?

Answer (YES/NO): NO